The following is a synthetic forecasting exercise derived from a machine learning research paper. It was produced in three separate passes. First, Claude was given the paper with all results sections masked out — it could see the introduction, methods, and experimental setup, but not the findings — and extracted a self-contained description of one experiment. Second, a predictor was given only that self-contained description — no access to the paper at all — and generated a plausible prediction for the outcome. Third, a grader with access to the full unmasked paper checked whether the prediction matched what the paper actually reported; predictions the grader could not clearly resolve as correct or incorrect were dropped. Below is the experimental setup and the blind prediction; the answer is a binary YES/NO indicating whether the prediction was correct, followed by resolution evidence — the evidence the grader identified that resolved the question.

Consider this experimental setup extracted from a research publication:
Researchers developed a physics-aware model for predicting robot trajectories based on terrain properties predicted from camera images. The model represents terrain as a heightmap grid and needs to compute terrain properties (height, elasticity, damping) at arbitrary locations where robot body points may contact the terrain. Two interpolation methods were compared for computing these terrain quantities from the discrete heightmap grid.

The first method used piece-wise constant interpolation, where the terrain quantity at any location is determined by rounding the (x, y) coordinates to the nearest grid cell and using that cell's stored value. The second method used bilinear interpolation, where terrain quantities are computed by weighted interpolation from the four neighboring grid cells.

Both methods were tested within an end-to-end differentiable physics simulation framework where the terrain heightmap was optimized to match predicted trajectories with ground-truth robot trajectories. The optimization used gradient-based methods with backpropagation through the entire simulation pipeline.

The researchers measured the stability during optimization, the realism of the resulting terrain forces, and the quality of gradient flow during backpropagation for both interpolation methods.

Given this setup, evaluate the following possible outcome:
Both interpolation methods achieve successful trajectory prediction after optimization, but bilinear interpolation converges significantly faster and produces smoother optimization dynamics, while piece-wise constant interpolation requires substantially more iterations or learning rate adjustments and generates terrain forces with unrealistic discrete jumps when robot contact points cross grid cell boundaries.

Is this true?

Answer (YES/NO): NO